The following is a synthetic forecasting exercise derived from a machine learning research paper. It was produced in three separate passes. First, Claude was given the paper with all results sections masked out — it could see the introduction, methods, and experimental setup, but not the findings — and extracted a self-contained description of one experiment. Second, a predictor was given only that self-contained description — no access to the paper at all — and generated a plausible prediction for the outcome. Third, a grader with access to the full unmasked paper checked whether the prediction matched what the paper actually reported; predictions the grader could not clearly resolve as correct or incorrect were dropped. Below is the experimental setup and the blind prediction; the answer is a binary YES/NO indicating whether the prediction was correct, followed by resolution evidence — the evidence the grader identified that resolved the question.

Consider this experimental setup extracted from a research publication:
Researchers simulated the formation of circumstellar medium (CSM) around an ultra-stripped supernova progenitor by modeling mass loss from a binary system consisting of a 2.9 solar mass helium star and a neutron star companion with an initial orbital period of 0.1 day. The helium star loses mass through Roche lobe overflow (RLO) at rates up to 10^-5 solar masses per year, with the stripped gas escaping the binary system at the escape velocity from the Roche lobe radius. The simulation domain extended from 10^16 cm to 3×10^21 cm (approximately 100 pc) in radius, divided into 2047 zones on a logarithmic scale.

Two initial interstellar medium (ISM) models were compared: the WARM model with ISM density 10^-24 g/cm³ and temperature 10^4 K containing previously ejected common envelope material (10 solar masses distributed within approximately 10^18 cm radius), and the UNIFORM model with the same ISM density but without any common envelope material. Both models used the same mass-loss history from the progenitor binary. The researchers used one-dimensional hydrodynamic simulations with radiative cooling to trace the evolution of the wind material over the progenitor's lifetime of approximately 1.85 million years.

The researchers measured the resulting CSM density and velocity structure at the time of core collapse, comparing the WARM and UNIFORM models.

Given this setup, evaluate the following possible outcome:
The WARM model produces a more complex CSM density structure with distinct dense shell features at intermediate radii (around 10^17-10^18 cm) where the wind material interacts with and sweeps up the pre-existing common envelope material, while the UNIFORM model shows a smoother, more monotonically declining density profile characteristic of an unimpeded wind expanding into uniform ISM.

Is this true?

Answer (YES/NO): NO